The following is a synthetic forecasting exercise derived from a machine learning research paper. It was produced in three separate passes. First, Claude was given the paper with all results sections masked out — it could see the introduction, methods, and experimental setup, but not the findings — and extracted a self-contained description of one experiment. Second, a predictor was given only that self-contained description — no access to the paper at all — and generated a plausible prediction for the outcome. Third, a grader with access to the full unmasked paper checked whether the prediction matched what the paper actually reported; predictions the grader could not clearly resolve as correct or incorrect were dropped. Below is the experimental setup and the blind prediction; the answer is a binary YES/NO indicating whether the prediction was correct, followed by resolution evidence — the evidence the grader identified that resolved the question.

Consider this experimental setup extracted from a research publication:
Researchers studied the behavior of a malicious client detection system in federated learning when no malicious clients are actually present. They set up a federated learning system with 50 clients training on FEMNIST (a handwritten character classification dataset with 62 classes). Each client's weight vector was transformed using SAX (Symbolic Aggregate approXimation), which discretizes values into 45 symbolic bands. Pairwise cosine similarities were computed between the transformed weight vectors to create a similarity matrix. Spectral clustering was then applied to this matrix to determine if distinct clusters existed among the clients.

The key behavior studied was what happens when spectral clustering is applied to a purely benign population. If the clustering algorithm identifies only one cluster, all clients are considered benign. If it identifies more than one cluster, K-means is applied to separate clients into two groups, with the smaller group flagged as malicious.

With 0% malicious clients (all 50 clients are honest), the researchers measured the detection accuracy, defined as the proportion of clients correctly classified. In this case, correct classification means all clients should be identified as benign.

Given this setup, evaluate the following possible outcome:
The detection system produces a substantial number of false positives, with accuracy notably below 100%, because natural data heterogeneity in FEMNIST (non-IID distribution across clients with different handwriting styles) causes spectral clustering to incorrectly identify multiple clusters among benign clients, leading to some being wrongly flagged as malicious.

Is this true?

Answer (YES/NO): YES